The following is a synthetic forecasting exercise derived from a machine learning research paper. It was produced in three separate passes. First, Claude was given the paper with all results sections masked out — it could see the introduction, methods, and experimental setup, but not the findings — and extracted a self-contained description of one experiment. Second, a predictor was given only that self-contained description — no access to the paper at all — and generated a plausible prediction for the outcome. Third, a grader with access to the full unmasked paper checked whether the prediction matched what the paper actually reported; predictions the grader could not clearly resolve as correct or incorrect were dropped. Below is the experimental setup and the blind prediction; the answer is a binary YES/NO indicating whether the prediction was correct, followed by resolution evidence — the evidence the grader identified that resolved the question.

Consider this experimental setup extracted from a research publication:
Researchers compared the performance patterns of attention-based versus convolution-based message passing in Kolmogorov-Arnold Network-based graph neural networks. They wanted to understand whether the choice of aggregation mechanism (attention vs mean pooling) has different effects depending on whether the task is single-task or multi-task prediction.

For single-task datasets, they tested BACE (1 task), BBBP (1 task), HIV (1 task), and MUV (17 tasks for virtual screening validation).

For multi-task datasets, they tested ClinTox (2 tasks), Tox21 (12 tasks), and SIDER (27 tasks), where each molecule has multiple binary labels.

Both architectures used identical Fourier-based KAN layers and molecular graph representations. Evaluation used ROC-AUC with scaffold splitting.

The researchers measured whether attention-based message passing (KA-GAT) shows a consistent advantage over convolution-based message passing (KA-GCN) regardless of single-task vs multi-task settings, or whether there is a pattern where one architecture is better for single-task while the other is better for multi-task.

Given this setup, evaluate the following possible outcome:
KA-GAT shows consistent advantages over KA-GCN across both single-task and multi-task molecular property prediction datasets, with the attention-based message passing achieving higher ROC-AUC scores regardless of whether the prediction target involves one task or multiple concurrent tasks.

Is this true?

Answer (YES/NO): NO